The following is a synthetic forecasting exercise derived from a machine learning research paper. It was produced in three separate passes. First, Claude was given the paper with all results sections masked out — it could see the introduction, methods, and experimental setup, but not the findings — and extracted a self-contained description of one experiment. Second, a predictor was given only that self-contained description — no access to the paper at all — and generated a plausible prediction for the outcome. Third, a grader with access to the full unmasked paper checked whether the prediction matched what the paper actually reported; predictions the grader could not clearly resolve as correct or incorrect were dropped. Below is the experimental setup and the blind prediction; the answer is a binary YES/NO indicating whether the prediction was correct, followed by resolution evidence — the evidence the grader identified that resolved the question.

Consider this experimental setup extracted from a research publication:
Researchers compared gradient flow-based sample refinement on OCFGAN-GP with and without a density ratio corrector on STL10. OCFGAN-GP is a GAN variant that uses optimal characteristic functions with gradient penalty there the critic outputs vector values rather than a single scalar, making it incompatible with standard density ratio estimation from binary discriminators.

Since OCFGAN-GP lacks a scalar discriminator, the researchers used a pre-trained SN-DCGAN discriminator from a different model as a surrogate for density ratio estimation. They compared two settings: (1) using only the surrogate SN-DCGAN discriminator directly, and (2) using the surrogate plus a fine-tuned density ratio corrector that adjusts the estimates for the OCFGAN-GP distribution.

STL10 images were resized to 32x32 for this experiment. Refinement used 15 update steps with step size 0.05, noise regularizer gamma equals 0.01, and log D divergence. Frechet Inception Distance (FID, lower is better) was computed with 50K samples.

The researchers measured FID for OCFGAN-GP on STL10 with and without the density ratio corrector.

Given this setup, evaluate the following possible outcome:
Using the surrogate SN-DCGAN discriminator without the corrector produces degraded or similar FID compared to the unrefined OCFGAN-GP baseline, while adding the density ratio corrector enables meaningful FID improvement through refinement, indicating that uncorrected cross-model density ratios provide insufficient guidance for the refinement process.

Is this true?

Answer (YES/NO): NO